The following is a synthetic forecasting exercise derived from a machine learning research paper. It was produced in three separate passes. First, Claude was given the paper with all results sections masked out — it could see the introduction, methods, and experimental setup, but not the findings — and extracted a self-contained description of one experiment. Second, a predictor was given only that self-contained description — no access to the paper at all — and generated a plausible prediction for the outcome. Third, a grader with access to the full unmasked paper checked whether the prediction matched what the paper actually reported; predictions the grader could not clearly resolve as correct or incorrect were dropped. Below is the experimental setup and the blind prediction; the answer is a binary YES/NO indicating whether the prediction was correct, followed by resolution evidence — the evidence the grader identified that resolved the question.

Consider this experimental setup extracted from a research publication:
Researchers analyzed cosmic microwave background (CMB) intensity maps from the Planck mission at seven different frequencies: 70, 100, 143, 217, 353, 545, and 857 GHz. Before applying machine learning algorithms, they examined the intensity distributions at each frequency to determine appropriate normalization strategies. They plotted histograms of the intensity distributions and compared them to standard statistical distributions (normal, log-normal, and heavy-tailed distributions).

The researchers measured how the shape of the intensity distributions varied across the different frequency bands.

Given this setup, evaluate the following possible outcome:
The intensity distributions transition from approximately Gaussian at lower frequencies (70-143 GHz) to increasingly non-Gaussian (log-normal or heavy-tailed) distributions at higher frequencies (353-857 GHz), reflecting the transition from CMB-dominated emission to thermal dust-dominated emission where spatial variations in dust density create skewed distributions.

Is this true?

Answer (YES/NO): YES